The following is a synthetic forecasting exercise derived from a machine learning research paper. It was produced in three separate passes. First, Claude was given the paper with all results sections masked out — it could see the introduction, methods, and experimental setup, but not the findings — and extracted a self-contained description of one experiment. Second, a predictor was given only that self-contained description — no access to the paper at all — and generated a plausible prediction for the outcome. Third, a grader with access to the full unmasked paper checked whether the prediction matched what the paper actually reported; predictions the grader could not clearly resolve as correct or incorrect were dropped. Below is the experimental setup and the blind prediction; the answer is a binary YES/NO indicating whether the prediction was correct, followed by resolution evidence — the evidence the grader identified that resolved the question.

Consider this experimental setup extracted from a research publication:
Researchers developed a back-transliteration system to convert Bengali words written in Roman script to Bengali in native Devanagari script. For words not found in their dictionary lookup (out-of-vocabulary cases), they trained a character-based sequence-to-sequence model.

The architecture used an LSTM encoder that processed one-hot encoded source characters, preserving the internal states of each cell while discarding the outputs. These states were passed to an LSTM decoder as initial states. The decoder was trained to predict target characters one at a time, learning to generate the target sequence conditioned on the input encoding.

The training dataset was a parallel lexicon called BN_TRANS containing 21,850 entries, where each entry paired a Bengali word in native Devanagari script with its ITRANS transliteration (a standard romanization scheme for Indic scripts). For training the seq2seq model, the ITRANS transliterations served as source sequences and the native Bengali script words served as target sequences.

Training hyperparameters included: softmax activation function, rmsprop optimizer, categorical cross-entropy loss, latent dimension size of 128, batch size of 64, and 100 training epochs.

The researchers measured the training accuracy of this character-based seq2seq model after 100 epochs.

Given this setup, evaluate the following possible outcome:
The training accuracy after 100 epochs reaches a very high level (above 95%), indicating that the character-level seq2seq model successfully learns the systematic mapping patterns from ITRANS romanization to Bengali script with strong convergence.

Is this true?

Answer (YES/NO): NO